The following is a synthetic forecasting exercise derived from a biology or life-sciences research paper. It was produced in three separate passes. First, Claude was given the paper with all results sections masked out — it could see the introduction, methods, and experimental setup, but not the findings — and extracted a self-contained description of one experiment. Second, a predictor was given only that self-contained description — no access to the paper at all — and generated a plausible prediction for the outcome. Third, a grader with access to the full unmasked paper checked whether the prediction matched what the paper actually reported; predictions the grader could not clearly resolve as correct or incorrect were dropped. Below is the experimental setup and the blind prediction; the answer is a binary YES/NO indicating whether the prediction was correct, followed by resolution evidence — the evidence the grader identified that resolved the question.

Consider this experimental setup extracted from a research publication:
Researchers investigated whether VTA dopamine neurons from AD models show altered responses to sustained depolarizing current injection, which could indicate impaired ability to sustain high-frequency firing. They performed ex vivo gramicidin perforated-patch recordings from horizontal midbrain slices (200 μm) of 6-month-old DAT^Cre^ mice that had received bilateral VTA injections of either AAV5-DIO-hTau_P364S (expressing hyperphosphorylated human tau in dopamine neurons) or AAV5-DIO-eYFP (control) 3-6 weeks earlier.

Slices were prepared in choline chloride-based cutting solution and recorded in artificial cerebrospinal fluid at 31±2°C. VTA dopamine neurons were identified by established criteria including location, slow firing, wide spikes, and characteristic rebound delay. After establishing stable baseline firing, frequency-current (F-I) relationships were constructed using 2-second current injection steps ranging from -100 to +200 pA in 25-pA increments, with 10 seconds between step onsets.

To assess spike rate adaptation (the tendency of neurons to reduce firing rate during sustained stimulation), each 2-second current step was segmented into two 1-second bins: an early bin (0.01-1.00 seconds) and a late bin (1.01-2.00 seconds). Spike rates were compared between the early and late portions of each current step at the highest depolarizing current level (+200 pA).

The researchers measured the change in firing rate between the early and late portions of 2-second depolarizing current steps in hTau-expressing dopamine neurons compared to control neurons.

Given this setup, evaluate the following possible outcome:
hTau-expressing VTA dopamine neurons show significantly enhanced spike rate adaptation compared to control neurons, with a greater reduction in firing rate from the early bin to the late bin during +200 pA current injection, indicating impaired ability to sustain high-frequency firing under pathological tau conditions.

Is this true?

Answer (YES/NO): YES